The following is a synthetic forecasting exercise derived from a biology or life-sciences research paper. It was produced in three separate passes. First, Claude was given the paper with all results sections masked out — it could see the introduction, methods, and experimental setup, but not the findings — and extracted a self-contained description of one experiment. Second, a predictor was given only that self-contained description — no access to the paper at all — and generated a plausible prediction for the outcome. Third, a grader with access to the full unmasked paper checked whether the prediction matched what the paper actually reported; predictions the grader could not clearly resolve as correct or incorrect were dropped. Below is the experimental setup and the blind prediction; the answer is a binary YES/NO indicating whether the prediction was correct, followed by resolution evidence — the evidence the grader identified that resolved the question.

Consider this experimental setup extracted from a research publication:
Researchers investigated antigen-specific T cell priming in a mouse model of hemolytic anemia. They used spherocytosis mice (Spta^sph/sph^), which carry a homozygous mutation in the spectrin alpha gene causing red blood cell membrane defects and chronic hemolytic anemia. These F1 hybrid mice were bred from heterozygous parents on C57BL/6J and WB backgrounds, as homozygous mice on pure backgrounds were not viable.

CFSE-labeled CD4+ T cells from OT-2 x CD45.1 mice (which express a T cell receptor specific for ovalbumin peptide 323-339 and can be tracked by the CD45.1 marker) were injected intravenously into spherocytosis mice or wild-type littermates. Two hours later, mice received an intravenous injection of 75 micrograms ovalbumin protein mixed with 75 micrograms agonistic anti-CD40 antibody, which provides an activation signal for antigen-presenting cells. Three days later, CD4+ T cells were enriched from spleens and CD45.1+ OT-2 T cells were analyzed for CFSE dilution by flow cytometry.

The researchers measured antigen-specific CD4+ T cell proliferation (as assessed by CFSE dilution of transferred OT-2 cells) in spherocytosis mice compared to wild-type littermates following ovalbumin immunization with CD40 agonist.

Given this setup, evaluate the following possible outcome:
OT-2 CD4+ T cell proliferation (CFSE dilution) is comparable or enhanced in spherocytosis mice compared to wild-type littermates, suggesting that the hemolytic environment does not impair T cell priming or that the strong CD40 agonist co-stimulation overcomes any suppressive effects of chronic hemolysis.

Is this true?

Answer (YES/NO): NO